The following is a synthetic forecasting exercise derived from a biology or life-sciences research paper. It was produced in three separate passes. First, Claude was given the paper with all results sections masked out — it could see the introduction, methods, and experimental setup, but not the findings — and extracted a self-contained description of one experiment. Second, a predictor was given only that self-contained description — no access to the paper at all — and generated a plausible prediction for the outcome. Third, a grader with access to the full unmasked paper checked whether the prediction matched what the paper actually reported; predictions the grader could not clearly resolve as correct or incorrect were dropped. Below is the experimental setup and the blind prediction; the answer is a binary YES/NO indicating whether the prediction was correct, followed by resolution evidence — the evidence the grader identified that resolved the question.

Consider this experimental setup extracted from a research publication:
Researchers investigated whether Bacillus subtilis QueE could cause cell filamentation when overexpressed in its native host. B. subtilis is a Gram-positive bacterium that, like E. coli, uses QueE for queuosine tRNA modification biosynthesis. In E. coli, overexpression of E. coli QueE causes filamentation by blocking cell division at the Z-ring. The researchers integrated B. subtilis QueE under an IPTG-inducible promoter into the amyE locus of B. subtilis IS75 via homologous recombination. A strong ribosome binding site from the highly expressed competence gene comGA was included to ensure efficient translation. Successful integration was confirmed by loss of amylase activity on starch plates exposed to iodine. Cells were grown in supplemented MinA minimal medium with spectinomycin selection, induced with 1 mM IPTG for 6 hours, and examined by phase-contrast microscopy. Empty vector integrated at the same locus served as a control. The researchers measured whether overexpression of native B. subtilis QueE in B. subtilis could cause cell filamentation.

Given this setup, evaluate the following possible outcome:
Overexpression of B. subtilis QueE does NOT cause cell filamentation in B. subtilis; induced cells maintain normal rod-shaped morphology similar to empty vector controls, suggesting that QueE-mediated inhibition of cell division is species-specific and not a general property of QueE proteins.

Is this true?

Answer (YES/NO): YES